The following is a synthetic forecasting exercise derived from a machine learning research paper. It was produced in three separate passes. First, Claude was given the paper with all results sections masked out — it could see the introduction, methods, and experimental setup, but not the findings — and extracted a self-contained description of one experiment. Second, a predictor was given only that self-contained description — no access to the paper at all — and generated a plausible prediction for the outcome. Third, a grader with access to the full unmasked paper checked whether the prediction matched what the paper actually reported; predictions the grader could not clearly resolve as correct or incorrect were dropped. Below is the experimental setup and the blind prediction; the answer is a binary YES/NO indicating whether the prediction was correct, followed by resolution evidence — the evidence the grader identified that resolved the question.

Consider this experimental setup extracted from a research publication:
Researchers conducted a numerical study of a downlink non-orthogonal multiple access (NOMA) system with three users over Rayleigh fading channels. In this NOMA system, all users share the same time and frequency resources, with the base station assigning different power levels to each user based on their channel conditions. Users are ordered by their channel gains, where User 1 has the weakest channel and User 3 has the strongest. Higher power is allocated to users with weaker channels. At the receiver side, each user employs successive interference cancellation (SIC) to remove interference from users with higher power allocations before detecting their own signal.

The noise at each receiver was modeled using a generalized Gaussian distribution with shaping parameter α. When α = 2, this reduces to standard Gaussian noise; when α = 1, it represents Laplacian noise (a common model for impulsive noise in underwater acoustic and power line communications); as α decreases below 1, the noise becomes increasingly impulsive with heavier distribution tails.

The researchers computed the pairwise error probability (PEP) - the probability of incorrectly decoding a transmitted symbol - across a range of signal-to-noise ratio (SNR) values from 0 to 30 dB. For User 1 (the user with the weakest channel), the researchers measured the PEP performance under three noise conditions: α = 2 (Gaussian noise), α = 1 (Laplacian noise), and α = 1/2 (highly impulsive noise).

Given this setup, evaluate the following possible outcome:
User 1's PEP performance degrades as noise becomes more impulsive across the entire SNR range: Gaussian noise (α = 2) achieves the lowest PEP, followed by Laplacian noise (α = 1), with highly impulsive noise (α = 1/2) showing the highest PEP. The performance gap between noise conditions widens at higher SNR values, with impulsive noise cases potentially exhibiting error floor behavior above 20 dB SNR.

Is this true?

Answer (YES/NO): NO